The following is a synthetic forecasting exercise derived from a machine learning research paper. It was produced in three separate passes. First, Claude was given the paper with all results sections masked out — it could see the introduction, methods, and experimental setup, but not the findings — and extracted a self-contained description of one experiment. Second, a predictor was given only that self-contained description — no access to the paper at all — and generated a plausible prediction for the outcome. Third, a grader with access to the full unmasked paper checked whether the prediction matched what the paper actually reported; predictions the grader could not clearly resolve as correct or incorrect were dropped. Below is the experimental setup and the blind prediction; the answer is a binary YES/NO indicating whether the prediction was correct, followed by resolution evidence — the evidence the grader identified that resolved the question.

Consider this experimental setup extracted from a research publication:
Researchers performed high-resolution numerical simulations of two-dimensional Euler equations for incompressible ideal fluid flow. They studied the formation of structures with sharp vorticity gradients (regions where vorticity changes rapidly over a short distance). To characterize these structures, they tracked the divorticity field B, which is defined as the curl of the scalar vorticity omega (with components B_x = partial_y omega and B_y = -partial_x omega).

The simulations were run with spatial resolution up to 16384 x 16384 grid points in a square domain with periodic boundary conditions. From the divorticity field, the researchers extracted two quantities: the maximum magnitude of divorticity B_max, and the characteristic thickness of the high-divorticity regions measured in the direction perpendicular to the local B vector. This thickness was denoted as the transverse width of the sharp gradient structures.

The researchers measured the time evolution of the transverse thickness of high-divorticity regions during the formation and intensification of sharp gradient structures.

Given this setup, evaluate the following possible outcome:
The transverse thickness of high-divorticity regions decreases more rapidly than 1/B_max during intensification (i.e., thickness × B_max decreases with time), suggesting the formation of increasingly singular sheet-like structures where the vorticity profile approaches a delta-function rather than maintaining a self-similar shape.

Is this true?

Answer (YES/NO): NO